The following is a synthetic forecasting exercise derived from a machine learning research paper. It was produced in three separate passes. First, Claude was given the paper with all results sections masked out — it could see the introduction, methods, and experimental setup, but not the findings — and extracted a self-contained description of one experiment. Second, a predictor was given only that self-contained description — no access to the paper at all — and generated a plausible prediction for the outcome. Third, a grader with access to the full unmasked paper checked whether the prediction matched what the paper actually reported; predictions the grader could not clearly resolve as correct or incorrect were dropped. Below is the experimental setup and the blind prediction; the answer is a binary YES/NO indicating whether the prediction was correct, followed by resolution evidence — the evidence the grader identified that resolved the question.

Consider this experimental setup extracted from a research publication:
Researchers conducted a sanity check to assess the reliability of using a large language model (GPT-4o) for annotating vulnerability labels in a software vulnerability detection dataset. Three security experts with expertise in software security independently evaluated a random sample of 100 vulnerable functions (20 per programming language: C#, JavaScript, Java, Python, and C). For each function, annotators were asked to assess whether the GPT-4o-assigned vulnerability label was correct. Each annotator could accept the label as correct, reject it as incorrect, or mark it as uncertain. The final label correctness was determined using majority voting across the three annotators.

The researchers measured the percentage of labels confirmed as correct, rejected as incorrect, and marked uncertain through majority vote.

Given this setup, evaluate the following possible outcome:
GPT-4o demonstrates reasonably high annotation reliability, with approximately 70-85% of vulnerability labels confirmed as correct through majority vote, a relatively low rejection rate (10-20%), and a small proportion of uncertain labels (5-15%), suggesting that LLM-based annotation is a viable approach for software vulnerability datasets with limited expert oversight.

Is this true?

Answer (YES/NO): NO